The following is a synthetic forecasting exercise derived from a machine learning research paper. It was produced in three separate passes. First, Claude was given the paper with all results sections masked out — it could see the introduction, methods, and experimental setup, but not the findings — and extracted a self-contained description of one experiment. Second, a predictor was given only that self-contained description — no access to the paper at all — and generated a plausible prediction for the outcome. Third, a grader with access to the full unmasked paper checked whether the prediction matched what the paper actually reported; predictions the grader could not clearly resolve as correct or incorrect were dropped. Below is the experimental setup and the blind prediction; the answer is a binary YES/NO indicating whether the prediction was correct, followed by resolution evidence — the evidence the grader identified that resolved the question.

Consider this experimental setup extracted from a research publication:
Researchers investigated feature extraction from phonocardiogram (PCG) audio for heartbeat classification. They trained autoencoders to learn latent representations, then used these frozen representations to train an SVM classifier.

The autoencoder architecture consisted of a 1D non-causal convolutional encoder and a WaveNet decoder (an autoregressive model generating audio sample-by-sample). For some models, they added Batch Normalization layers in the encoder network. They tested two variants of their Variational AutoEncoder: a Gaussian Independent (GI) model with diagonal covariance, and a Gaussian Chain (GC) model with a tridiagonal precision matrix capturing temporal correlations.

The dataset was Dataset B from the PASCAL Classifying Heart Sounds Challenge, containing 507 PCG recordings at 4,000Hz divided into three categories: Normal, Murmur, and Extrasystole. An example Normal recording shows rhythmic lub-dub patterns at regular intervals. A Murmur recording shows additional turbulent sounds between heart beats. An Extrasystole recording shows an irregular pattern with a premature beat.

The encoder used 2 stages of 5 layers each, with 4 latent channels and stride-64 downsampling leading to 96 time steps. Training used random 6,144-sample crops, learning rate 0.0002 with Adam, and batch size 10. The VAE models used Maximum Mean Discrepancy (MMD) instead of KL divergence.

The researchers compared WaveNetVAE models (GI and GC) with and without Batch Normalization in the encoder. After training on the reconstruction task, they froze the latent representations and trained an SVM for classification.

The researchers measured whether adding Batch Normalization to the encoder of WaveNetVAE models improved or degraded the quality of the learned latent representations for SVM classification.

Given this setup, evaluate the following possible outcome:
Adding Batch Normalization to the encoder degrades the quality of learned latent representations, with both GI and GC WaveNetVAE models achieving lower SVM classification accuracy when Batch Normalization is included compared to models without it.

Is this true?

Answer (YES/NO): NO